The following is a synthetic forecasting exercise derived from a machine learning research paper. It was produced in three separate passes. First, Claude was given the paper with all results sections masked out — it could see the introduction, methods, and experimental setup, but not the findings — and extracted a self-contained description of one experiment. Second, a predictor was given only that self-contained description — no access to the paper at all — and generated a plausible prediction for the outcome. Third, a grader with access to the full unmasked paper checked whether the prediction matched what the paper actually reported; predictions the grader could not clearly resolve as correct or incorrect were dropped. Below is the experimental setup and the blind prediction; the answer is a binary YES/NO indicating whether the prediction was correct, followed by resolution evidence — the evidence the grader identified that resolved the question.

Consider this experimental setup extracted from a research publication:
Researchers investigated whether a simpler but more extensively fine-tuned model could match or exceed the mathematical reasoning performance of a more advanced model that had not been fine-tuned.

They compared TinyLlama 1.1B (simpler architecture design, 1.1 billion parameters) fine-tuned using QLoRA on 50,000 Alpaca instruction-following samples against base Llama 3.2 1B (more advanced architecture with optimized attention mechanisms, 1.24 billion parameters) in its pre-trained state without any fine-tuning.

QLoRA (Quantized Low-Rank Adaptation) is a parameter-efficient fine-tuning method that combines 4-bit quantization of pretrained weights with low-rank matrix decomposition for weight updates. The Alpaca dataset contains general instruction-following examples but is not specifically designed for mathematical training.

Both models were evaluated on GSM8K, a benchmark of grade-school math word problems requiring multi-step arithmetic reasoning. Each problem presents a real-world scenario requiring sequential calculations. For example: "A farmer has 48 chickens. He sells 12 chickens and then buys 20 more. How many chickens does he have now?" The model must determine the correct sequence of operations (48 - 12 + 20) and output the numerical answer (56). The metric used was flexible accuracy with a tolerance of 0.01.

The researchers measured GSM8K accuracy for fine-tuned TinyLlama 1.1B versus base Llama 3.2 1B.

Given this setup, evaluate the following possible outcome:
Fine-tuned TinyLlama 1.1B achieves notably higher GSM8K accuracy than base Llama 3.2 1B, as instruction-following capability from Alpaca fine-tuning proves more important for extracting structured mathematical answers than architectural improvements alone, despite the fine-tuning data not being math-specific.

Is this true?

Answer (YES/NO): NO